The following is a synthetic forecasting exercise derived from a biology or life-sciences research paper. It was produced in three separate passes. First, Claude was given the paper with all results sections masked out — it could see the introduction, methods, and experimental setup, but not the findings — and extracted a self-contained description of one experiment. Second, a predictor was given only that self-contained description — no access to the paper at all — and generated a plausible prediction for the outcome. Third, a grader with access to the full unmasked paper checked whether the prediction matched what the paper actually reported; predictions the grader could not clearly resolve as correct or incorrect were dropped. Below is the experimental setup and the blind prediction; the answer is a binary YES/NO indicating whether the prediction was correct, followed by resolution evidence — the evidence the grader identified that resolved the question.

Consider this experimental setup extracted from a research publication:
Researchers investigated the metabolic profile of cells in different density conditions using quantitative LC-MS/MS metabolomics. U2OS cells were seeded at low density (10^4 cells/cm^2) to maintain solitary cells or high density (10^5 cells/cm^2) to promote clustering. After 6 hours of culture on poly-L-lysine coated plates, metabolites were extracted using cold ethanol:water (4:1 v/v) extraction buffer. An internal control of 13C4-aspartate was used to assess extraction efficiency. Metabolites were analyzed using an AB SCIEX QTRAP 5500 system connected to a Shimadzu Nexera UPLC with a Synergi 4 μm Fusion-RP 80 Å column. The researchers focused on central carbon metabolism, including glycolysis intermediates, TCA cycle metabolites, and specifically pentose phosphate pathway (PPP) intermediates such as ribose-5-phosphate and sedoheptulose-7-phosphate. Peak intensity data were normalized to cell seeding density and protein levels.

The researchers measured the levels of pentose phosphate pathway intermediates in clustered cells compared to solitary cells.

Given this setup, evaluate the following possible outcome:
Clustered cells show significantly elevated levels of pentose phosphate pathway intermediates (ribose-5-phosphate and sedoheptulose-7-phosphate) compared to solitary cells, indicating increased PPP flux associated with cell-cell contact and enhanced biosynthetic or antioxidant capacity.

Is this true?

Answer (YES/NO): YES